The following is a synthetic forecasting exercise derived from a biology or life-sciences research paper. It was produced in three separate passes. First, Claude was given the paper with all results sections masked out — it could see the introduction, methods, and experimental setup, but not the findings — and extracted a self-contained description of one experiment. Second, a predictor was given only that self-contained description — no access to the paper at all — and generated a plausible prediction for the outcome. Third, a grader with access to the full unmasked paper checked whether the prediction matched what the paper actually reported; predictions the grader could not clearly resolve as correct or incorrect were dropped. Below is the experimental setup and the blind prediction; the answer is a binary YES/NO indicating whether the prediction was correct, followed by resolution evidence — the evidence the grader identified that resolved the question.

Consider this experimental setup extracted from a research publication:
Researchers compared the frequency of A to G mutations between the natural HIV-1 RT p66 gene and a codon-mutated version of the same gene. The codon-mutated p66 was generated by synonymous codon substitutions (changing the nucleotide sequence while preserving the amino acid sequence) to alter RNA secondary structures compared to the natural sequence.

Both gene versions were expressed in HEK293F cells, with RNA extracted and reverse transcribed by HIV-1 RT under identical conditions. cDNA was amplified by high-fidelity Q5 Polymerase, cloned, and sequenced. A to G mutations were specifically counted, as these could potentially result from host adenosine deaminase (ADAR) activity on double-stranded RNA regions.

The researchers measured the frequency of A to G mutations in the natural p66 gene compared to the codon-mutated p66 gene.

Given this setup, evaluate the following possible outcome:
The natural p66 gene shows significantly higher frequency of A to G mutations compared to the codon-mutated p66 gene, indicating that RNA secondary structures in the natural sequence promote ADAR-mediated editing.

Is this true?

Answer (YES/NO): NO